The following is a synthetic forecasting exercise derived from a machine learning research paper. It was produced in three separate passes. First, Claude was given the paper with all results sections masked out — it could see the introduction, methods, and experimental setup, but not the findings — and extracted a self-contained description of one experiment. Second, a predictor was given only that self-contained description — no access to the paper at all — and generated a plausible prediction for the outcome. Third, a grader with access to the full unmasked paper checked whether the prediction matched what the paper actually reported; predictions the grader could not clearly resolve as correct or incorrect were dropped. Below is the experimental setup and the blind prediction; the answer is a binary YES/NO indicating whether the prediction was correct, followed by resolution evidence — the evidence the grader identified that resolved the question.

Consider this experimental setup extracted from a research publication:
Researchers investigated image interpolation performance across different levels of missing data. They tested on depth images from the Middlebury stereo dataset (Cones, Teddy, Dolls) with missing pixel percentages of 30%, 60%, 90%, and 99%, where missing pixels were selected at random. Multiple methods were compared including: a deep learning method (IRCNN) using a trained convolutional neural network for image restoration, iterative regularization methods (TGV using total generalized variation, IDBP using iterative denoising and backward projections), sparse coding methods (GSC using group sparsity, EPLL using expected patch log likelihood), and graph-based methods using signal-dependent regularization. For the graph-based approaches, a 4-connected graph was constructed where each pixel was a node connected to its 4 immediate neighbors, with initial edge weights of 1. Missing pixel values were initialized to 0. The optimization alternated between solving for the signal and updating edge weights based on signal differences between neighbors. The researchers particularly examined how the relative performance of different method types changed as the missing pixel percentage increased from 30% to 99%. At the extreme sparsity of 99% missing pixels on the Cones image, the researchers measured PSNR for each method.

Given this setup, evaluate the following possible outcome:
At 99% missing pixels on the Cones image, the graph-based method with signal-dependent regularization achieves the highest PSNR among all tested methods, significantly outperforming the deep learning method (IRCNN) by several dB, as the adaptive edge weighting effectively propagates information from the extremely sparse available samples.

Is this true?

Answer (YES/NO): YES